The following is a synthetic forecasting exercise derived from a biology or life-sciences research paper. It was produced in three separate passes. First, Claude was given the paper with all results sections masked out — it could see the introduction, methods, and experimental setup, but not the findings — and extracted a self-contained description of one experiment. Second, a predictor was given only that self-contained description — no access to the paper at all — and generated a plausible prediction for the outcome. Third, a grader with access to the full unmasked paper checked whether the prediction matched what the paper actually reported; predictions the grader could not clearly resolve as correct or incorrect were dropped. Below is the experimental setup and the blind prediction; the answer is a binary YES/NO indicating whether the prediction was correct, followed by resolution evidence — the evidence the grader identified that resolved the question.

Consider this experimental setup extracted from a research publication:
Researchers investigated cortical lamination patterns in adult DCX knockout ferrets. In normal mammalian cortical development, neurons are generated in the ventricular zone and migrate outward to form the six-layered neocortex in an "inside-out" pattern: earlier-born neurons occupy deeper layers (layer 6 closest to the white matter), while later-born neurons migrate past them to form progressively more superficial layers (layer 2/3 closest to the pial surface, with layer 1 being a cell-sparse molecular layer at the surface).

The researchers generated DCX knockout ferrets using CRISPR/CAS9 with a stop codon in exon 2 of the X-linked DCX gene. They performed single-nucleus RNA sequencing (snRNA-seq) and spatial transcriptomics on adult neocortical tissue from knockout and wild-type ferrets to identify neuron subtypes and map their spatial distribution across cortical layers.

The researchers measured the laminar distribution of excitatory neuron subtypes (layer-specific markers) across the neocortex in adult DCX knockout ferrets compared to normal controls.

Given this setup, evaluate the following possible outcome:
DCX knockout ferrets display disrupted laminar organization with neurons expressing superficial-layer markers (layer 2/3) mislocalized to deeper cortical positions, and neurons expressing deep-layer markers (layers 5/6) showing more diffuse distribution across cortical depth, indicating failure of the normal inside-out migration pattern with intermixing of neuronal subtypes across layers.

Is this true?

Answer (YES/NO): YES